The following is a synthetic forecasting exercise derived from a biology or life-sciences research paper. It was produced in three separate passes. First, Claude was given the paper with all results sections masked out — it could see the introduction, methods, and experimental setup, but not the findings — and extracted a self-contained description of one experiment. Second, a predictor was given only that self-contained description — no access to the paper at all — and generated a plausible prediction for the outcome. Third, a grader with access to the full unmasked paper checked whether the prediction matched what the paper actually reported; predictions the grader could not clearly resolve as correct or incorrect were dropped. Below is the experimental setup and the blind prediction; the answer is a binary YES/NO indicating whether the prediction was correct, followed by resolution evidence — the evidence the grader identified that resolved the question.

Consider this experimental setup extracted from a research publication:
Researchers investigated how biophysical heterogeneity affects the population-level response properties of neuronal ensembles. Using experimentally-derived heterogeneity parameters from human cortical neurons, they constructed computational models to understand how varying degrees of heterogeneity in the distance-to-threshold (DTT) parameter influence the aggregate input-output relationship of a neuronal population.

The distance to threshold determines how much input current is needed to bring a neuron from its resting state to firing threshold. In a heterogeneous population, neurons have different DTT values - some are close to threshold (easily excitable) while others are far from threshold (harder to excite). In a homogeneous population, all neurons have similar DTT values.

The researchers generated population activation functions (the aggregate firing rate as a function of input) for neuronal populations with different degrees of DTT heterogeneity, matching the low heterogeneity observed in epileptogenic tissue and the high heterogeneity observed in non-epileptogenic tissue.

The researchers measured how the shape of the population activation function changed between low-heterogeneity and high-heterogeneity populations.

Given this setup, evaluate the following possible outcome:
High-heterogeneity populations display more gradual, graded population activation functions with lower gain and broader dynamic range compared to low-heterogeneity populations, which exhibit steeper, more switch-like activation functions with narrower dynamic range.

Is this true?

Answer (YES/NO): YES